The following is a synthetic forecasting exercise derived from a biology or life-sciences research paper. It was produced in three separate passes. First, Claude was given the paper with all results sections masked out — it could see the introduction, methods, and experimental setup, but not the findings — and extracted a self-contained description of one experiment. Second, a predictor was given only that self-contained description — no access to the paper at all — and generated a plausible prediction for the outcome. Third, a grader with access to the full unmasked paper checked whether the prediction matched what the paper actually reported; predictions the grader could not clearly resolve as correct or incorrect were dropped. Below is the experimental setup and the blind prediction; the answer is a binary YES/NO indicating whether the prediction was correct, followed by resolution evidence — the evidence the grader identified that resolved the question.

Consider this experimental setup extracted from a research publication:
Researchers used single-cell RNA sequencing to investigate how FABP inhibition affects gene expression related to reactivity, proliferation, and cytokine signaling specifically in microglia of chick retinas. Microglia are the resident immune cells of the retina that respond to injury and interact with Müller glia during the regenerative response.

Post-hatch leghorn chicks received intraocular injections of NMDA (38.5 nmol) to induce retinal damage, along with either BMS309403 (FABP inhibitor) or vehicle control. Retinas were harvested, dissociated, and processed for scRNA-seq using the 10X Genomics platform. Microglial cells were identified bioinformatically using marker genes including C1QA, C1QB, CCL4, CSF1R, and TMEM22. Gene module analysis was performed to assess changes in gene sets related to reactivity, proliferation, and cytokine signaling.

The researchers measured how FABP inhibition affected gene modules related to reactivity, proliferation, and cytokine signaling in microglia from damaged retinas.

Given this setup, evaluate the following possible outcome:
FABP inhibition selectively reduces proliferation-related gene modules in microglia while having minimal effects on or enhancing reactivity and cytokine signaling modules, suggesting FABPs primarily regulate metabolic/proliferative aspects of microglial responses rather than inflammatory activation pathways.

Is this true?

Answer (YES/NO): NO